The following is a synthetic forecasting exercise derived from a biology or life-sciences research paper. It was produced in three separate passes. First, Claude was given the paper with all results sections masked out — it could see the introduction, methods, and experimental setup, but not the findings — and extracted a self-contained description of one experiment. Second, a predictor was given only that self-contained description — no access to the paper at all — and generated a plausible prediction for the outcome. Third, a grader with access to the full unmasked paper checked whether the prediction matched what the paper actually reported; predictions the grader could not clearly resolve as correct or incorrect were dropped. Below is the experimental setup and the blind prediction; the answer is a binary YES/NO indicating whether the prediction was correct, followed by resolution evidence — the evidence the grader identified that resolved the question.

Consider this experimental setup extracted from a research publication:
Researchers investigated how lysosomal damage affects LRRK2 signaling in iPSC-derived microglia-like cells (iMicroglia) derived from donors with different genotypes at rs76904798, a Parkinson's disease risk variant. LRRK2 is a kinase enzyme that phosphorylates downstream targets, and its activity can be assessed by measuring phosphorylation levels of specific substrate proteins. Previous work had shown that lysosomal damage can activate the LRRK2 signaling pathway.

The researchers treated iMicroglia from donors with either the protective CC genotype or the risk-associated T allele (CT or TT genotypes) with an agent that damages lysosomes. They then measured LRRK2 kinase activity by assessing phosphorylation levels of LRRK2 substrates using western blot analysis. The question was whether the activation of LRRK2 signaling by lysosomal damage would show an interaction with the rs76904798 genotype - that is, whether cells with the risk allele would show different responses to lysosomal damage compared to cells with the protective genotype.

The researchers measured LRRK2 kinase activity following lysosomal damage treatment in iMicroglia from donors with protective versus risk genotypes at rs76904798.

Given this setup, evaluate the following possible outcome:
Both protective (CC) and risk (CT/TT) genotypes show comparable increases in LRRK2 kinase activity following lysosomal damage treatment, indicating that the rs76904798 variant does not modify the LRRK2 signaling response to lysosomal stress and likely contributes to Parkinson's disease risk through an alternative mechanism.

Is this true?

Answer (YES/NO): NO